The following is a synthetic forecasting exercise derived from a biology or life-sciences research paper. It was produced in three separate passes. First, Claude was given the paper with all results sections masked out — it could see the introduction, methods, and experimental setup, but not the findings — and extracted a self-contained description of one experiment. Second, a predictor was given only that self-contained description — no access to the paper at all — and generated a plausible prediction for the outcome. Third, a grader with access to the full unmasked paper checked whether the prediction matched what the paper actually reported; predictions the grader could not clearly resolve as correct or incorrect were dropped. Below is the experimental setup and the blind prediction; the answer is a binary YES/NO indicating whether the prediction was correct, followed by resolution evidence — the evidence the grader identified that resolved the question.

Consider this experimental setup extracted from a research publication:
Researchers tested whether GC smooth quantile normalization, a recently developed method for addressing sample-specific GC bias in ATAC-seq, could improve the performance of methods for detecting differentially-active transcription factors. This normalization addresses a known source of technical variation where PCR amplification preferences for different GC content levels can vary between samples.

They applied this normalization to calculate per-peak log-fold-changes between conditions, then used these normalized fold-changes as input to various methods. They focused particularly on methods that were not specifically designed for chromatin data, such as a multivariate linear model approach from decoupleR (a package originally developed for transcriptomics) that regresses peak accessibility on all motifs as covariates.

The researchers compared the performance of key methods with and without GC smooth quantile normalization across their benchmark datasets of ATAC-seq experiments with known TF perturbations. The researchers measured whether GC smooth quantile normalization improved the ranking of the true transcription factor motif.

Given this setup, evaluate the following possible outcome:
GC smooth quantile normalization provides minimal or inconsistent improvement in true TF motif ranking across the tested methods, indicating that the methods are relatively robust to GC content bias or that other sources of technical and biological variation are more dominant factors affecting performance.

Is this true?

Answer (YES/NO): NO